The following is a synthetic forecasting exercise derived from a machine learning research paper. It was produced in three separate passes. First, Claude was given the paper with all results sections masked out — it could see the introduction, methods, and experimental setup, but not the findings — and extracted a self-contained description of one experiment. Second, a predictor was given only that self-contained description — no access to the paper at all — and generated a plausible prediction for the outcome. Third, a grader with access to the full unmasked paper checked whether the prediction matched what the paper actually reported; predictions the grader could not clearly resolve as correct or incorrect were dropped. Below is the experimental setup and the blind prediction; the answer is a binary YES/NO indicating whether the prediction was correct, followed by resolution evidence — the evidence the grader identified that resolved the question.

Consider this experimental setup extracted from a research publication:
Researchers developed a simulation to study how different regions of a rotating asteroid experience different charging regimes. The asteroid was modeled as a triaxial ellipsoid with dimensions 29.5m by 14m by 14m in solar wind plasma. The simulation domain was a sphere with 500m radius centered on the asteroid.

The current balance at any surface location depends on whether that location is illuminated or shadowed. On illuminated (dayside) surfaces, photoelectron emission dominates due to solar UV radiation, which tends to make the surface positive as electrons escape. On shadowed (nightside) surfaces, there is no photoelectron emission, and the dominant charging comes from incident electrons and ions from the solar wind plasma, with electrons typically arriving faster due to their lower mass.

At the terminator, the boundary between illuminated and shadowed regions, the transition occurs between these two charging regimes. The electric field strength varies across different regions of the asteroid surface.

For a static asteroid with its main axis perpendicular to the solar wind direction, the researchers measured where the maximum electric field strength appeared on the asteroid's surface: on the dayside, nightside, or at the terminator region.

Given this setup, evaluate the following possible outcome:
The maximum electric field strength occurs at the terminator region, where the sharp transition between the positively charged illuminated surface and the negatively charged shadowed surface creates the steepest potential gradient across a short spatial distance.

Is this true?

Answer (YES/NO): YES